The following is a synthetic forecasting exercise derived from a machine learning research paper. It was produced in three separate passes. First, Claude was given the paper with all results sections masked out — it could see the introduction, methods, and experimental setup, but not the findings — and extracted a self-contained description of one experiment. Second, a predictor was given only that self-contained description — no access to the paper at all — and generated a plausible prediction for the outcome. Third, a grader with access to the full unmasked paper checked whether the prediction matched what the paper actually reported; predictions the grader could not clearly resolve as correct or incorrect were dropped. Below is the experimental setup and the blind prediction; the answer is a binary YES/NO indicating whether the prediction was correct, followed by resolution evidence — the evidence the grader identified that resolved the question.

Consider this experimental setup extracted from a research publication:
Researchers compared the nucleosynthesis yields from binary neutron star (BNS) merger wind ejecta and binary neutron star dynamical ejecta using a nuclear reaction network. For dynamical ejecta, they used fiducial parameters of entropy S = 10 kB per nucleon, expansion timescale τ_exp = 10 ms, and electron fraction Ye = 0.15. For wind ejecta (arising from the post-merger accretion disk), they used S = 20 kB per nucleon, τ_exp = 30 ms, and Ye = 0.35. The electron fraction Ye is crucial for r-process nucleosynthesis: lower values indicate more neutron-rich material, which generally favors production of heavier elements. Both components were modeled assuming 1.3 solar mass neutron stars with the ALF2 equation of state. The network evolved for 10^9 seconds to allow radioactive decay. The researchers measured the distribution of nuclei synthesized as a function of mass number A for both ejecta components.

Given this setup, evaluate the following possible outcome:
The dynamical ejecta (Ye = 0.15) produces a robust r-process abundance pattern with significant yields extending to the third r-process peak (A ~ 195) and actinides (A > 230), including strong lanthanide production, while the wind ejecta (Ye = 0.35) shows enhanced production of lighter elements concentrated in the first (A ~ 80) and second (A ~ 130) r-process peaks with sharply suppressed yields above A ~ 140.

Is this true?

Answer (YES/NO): NO